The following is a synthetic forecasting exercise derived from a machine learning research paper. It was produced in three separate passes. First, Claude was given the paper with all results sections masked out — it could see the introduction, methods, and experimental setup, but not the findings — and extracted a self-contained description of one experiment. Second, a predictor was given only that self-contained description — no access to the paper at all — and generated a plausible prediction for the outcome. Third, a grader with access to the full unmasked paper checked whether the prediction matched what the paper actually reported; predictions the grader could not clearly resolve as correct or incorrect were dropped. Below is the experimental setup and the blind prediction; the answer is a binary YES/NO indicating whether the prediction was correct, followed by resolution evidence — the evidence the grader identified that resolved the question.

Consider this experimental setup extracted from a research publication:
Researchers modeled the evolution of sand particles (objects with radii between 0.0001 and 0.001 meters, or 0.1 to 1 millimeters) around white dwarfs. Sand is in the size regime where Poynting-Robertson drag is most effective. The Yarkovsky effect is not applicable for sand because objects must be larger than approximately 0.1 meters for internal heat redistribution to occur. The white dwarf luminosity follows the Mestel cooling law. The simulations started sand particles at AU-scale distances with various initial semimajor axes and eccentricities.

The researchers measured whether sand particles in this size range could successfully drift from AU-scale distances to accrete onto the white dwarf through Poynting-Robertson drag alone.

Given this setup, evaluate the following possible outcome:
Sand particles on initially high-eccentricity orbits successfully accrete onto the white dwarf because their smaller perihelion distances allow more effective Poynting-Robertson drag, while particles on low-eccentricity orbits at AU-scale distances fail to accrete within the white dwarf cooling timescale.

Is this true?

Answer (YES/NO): NO